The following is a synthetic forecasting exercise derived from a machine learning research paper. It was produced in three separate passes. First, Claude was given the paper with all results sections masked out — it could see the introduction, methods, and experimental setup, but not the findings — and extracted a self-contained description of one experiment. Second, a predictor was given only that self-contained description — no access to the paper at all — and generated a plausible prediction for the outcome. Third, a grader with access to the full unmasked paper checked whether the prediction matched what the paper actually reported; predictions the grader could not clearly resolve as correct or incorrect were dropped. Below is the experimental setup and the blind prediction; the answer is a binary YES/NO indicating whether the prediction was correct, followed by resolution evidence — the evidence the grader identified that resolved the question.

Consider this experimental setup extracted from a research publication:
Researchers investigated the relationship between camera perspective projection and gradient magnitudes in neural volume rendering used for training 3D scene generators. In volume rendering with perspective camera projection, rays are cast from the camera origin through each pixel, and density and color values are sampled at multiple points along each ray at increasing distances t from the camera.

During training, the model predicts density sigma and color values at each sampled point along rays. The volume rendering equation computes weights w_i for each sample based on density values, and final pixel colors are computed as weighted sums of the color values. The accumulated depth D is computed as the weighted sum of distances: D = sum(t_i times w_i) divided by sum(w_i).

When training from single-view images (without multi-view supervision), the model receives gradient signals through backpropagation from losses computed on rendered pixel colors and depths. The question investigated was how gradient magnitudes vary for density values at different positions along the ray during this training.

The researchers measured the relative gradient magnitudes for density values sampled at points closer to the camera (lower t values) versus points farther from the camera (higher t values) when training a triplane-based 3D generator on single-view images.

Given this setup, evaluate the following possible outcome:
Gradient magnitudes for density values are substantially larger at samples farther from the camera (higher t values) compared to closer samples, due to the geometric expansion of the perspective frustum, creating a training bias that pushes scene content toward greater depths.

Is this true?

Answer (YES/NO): NO